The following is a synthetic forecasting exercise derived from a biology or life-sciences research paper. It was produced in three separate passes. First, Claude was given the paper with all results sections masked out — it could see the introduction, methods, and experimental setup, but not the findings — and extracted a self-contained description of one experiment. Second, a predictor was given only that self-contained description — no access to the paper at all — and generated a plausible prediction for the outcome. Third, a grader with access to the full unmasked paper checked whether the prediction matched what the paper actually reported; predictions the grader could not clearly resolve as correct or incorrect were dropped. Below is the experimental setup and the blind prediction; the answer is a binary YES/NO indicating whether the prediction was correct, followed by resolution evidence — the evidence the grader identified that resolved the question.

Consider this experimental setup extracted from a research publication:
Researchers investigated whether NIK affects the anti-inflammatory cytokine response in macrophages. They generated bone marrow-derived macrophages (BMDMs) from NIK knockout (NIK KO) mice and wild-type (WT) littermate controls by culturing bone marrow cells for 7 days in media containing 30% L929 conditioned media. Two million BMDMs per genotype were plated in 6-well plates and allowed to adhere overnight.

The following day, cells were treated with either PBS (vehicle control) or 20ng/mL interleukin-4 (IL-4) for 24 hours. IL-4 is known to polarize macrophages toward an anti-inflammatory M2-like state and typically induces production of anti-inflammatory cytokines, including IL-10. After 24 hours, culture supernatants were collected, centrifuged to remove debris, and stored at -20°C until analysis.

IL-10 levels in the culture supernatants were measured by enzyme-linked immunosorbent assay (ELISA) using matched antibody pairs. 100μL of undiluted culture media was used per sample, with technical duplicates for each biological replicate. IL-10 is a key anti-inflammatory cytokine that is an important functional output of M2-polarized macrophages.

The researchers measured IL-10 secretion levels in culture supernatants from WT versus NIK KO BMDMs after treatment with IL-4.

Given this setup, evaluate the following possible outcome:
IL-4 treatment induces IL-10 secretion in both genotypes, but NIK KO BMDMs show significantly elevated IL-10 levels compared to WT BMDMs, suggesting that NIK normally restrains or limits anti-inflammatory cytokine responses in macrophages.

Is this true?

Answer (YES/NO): NO